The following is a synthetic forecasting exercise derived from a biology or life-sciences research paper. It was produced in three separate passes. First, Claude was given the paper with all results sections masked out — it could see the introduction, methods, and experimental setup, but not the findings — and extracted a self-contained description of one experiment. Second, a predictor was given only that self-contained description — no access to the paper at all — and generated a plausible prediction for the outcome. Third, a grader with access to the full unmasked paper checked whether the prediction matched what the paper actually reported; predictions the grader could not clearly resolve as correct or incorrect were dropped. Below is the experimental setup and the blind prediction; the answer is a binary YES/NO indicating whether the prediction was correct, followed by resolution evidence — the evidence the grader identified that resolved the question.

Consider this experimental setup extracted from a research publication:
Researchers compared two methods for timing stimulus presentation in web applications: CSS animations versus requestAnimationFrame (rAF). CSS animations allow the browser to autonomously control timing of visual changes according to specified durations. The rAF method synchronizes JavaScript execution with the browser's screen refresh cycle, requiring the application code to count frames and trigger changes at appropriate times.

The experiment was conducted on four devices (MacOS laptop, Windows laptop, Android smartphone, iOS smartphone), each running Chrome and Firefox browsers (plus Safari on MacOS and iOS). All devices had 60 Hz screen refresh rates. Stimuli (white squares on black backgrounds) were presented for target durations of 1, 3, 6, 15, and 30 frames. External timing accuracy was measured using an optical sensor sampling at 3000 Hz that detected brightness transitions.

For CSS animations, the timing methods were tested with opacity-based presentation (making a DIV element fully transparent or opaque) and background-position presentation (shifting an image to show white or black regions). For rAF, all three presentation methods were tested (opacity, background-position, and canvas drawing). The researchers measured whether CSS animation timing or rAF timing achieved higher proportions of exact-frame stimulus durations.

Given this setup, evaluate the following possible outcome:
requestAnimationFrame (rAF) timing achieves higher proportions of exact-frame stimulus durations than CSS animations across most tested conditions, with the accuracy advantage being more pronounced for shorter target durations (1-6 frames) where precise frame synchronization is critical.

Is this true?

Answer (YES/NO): NO